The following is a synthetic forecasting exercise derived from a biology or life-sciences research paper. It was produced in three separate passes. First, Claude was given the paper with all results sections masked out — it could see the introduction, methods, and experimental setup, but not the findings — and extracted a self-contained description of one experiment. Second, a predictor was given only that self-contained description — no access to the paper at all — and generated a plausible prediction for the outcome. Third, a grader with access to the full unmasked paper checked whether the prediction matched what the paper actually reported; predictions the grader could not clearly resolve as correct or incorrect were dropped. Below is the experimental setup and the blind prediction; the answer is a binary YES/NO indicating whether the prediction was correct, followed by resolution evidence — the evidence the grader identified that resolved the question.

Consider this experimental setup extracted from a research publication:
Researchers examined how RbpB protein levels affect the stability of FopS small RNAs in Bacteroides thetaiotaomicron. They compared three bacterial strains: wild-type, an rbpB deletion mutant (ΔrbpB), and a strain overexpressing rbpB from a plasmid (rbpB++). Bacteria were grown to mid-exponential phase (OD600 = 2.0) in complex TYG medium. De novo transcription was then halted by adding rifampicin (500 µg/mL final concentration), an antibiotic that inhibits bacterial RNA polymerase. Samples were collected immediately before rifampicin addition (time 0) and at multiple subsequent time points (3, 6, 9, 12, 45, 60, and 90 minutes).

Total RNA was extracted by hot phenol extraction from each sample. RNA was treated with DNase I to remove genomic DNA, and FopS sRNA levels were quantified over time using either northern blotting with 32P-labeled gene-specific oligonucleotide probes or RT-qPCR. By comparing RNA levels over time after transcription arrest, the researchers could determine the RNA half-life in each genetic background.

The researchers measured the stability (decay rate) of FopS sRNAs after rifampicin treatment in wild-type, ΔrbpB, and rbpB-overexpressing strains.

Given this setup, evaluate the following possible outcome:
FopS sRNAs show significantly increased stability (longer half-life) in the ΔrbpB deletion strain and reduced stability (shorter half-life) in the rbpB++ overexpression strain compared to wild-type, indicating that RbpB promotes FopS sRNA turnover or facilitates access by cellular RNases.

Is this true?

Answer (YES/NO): NO